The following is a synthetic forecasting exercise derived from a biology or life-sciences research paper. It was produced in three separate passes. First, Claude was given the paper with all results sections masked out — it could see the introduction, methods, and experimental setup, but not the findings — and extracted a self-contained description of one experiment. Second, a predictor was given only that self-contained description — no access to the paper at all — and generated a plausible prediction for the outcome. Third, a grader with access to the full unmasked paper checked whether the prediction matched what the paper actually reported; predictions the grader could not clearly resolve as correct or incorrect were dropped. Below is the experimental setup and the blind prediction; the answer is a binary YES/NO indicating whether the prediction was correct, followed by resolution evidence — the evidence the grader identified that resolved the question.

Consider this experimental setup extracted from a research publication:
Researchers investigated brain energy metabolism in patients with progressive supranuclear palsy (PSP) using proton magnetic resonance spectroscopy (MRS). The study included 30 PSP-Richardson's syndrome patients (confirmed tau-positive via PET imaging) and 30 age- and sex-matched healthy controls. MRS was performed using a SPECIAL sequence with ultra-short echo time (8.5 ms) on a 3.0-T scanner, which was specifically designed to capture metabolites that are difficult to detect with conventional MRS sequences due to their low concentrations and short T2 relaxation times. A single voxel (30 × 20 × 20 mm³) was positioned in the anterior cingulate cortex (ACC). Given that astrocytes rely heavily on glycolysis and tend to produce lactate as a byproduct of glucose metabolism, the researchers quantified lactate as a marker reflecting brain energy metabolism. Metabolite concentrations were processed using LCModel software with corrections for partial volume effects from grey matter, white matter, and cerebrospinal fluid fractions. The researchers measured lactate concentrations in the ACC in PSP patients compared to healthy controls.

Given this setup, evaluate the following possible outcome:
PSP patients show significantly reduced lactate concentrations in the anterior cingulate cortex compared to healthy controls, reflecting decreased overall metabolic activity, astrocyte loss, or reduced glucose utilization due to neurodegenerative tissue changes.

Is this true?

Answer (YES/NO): NO